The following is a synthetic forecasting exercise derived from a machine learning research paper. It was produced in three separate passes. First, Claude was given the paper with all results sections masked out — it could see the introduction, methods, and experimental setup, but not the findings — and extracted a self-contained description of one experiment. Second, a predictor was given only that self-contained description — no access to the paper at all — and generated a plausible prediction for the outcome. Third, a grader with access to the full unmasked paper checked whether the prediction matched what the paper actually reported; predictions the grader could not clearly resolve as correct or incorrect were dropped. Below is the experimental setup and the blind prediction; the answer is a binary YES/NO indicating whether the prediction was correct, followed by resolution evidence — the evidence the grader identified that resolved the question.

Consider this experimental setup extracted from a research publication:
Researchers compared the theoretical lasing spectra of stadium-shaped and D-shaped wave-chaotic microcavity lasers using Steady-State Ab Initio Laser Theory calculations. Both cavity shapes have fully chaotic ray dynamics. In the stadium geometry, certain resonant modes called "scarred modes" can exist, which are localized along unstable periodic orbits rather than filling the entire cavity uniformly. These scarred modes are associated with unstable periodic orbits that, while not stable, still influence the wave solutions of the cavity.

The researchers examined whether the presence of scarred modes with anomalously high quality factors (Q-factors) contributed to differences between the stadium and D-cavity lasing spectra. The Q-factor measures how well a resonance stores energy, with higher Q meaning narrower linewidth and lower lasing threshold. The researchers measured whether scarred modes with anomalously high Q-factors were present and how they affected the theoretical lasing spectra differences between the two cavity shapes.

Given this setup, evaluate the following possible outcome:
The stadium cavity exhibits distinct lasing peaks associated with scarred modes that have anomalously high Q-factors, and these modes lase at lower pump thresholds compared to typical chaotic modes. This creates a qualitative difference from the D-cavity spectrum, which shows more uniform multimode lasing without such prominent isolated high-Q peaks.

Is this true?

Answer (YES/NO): NO